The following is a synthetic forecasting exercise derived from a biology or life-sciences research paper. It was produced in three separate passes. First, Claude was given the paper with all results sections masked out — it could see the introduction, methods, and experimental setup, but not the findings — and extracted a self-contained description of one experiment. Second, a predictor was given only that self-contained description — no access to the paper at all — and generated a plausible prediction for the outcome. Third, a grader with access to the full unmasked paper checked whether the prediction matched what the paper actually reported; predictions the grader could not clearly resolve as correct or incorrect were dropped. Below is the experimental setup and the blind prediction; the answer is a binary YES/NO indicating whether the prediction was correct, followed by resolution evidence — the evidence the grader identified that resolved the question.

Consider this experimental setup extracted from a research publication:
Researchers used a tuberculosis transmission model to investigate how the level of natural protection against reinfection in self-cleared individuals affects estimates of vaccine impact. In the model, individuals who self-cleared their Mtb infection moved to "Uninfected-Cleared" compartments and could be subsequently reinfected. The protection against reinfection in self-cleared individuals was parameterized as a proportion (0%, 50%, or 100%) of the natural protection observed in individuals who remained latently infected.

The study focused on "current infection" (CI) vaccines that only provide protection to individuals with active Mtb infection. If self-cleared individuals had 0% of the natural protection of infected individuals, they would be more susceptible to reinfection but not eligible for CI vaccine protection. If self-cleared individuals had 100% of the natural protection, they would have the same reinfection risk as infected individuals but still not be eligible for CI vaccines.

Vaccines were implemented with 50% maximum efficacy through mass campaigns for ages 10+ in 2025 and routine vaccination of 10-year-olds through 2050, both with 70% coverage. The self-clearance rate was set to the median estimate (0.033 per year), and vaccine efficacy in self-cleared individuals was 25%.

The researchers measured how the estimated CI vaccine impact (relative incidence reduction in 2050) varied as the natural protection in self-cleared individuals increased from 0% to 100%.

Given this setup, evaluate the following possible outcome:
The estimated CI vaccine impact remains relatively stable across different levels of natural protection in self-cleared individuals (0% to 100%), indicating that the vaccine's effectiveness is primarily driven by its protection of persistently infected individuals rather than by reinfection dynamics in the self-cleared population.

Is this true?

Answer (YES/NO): NO